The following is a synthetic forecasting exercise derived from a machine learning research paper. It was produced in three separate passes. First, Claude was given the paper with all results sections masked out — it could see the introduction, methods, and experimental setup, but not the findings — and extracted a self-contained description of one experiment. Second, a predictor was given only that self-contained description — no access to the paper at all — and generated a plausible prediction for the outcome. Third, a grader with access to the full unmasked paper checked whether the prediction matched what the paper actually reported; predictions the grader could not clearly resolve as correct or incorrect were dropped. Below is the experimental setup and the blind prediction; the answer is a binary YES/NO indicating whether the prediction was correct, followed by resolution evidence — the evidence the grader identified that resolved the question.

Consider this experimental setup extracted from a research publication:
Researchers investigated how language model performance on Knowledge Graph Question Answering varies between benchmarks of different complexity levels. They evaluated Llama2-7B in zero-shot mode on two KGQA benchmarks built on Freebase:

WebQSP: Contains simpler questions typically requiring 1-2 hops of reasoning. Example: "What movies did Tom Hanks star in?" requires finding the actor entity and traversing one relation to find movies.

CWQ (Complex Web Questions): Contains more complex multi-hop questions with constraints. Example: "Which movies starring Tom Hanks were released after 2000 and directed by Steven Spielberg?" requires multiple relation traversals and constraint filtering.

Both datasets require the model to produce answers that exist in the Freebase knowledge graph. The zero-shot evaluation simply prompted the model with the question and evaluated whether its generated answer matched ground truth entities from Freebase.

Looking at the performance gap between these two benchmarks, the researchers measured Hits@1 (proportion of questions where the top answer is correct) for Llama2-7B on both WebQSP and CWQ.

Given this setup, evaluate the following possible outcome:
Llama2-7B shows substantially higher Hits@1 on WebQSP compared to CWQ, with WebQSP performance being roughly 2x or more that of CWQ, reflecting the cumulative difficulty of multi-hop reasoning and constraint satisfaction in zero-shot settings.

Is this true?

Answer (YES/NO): NO